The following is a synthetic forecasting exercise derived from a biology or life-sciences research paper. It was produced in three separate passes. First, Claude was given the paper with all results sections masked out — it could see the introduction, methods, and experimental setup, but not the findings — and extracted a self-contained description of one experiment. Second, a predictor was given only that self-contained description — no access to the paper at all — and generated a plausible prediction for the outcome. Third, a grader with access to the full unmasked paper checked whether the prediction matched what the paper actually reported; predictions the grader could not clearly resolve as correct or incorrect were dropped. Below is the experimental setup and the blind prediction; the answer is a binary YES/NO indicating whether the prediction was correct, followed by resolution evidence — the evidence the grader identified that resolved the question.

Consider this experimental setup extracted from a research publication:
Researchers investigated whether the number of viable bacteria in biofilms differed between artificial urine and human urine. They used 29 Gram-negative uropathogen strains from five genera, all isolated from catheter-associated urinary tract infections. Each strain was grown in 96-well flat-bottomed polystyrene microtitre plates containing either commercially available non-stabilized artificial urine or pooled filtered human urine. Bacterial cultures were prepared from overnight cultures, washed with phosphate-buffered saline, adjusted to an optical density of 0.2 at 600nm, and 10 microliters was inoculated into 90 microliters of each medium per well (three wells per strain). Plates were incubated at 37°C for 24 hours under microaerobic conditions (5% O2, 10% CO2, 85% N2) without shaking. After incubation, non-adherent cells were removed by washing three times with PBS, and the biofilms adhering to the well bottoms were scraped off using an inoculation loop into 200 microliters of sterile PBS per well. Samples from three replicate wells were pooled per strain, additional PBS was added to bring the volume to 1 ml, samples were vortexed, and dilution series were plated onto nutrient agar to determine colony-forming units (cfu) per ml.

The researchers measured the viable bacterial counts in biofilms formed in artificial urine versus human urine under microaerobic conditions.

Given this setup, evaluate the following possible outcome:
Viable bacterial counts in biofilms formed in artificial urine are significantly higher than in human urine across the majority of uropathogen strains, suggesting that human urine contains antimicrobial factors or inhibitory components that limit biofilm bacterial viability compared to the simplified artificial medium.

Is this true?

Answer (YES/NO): NO